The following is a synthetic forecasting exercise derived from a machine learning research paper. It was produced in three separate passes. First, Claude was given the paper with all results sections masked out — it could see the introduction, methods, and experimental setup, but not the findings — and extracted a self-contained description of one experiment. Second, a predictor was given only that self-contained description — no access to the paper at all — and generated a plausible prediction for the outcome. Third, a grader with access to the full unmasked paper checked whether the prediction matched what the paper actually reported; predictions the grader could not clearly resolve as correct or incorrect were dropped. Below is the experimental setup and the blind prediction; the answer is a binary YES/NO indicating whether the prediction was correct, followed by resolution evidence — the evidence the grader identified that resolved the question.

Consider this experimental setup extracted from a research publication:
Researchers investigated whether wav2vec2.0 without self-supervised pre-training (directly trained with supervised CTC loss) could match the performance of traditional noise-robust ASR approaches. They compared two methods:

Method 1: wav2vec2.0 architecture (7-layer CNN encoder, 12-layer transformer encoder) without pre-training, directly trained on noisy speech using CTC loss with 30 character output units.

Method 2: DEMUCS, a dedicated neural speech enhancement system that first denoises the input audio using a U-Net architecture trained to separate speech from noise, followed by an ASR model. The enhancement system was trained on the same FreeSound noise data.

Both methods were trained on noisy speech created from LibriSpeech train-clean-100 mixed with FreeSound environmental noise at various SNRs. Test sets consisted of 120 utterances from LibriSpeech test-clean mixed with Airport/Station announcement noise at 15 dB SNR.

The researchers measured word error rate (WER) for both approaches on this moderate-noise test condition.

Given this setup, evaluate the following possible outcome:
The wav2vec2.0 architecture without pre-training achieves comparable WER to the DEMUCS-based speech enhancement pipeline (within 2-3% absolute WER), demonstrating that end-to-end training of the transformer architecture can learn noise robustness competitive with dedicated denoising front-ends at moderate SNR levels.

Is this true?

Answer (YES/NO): NO